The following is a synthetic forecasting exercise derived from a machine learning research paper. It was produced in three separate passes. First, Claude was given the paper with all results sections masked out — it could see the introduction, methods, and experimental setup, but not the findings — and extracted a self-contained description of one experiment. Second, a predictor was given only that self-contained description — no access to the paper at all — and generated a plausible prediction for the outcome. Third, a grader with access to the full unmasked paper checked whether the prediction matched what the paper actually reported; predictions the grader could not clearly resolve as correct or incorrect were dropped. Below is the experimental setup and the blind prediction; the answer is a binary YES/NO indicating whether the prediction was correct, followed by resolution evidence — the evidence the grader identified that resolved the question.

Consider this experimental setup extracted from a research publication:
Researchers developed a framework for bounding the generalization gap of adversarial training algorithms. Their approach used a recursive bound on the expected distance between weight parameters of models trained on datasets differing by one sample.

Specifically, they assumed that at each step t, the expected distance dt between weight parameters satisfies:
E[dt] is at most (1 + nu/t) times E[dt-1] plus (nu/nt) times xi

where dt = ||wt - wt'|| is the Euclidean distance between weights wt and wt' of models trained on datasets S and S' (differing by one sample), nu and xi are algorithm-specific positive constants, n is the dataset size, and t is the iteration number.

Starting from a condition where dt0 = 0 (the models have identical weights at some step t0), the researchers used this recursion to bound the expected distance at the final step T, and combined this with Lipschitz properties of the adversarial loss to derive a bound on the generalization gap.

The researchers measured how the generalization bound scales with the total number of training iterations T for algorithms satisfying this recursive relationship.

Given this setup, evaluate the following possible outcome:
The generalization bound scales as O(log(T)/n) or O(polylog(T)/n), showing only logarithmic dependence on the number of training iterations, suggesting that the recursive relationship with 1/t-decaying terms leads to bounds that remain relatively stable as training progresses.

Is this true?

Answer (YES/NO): NO